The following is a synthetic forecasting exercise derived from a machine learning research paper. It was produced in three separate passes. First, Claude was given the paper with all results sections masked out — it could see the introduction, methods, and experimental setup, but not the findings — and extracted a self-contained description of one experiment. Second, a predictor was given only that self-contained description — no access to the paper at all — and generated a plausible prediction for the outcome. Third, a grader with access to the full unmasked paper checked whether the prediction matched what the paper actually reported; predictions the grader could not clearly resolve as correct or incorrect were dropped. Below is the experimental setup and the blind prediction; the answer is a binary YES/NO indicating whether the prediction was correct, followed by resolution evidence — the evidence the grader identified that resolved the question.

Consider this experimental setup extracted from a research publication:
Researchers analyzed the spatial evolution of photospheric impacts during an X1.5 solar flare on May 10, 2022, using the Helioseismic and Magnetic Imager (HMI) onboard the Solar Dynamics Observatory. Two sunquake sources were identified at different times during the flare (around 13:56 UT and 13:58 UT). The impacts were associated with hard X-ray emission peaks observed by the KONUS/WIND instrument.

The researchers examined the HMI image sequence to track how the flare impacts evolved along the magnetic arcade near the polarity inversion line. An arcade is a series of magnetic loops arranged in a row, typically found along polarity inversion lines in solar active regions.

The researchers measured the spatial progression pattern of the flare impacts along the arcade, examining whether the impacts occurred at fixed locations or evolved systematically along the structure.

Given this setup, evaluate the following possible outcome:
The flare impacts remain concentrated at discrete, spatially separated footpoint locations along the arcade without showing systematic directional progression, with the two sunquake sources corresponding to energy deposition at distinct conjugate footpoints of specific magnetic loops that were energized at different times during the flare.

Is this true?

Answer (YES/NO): NO